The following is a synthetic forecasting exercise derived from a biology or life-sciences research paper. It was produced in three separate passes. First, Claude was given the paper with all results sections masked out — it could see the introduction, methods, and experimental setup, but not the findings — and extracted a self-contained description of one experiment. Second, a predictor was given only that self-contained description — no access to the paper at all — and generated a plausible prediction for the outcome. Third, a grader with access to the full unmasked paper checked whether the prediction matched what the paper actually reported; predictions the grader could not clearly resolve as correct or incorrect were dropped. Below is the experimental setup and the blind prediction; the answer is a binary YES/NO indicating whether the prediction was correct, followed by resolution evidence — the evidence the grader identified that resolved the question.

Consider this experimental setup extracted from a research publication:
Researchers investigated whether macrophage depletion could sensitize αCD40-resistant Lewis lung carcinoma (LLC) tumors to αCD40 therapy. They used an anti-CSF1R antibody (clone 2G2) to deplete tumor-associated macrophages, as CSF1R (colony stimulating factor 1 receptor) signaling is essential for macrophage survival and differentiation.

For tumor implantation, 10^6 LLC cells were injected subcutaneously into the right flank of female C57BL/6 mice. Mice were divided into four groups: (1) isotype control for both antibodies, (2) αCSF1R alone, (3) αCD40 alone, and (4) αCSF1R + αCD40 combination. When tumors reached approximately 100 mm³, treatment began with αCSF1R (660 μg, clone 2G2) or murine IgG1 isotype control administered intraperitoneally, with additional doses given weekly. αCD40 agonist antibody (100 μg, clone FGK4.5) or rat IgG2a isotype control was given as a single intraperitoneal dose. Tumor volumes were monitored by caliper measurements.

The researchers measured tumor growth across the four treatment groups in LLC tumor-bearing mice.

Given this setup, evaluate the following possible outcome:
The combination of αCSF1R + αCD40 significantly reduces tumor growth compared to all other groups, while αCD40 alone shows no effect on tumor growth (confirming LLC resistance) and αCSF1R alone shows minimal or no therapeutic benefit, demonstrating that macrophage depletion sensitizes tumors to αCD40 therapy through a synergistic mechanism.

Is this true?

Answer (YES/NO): NO